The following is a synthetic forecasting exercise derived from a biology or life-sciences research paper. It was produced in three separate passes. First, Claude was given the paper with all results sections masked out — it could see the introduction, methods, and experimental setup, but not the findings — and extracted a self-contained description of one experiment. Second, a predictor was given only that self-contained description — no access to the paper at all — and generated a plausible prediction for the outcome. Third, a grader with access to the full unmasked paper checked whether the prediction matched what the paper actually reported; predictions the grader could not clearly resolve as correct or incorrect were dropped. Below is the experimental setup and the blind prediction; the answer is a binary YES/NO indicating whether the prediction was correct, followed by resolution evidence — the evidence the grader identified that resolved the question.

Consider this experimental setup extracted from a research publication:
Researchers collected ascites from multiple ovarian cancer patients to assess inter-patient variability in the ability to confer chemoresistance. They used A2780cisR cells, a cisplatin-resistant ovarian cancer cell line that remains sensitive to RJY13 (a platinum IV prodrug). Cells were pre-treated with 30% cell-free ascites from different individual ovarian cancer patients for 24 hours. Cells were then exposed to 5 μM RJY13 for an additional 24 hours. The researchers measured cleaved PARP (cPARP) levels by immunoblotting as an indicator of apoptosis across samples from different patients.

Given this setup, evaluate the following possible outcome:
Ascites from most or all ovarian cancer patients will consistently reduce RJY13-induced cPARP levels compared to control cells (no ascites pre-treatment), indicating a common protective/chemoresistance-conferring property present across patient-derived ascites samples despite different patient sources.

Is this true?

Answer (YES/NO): NO